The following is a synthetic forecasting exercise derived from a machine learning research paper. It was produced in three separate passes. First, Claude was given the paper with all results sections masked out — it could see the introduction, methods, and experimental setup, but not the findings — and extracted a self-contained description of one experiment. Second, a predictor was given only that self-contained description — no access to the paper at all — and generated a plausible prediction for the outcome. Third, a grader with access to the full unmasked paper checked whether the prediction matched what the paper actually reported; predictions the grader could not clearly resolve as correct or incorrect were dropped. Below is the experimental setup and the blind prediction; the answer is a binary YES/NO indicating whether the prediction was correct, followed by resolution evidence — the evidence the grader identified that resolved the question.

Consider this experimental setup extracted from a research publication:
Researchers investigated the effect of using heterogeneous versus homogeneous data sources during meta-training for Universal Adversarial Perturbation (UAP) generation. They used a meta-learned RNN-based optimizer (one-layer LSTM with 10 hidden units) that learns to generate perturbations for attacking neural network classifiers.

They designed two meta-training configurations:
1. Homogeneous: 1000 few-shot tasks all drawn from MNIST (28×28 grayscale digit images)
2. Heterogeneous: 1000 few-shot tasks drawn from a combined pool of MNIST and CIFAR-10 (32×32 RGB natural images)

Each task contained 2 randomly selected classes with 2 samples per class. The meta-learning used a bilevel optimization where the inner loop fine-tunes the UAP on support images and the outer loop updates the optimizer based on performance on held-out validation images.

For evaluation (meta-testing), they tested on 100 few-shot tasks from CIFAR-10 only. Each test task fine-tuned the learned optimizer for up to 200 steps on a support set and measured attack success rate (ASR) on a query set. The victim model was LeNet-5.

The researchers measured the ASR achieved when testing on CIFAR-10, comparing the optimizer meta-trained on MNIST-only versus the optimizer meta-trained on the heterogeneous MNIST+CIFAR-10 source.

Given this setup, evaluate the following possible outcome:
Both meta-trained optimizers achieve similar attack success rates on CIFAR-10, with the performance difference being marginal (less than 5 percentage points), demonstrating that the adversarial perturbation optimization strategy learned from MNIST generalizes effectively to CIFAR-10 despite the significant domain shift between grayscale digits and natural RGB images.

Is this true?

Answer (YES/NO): NO